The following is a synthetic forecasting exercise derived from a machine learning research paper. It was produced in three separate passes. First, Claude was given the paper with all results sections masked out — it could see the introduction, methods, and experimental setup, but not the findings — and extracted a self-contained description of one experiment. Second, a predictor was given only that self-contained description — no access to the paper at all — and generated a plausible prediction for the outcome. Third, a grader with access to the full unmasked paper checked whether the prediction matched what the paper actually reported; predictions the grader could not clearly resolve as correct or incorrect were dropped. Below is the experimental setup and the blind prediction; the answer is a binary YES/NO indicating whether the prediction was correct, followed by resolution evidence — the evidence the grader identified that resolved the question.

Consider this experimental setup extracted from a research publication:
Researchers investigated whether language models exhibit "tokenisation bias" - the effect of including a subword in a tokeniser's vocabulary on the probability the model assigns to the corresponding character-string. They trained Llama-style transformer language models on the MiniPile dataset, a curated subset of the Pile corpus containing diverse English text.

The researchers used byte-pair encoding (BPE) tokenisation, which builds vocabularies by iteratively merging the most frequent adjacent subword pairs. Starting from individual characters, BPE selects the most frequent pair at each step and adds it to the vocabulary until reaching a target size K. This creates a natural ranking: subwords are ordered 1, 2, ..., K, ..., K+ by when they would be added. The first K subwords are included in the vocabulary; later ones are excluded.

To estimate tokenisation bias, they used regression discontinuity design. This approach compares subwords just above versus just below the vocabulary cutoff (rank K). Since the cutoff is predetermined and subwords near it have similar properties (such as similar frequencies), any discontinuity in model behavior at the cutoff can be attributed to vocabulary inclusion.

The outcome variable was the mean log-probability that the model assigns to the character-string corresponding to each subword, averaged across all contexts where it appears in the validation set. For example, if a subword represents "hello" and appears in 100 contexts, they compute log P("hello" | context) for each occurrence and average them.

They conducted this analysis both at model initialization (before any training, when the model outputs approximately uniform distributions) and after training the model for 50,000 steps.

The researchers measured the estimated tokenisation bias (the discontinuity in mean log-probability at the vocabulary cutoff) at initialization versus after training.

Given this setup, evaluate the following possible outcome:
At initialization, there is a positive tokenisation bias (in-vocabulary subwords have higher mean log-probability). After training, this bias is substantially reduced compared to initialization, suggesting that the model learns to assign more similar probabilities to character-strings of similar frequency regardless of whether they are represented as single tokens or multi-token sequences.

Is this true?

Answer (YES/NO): NO